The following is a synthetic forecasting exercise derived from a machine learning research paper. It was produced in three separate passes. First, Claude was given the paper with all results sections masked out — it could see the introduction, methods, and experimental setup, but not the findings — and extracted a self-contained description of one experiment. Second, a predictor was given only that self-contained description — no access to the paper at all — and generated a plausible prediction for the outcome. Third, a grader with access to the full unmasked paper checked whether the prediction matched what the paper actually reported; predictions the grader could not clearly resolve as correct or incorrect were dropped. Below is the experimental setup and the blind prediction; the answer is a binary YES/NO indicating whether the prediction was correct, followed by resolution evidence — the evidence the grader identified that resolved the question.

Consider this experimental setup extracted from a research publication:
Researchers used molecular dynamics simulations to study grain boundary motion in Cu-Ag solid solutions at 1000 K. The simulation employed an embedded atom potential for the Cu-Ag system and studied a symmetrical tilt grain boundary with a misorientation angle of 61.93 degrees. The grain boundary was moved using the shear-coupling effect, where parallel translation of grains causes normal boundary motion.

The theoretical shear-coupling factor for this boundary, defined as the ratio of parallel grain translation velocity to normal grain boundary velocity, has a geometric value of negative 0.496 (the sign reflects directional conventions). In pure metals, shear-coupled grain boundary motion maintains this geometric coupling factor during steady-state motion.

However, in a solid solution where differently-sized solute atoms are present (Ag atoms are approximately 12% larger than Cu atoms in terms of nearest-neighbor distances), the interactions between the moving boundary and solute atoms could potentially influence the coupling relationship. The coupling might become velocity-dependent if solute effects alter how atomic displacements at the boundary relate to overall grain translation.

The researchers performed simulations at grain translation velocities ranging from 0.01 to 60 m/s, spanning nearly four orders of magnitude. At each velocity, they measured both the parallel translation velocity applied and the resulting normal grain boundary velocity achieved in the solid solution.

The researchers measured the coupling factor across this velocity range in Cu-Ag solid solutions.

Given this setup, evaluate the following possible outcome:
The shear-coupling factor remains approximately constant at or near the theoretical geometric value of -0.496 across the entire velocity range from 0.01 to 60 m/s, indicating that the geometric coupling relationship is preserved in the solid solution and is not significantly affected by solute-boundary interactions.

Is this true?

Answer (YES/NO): NO